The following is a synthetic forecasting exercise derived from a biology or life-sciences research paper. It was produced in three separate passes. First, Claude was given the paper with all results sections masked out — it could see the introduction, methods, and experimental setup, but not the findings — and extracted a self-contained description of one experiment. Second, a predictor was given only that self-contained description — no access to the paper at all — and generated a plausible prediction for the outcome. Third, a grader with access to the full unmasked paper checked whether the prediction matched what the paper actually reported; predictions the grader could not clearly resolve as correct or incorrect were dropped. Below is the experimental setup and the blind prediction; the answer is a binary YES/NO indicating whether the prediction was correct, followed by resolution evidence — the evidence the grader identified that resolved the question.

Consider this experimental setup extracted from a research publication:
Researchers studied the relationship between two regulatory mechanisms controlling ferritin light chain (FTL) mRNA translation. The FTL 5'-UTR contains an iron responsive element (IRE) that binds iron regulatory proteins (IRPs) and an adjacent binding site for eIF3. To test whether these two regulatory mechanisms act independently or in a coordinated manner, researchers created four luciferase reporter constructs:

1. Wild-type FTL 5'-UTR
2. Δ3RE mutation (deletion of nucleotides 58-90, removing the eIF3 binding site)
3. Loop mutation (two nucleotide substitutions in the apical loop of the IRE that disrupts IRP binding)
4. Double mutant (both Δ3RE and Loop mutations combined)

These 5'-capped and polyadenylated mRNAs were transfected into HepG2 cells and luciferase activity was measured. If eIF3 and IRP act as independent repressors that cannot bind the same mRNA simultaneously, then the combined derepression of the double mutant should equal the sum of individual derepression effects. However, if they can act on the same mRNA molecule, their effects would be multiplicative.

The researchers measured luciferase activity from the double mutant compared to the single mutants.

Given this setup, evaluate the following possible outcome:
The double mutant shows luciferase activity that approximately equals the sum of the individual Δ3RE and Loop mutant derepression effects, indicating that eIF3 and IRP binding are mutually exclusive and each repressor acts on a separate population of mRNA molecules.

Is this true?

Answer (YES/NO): NO